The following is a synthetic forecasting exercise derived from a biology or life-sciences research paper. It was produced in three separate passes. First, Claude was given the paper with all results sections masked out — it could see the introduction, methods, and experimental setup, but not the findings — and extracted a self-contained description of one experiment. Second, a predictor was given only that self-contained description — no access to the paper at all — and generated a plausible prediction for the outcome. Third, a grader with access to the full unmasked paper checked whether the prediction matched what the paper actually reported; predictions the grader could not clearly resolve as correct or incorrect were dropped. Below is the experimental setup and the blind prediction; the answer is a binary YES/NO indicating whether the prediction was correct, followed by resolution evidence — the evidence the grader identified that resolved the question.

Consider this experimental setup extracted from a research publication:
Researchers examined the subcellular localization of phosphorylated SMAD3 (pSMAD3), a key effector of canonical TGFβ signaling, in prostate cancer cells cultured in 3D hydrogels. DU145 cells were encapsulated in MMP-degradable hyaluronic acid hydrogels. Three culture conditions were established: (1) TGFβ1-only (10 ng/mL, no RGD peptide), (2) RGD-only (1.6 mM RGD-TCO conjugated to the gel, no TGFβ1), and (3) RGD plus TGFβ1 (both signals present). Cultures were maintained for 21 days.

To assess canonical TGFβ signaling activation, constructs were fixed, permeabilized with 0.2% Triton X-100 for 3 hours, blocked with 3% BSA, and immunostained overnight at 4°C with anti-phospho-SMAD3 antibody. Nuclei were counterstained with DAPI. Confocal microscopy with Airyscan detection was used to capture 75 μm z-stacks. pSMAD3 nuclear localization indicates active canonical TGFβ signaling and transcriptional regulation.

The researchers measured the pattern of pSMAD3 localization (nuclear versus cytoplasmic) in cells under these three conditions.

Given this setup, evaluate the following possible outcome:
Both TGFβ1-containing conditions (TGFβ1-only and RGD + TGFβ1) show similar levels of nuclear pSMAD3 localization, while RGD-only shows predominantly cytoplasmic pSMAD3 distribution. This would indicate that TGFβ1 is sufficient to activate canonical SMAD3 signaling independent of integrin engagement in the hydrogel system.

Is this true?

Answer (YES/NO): NO